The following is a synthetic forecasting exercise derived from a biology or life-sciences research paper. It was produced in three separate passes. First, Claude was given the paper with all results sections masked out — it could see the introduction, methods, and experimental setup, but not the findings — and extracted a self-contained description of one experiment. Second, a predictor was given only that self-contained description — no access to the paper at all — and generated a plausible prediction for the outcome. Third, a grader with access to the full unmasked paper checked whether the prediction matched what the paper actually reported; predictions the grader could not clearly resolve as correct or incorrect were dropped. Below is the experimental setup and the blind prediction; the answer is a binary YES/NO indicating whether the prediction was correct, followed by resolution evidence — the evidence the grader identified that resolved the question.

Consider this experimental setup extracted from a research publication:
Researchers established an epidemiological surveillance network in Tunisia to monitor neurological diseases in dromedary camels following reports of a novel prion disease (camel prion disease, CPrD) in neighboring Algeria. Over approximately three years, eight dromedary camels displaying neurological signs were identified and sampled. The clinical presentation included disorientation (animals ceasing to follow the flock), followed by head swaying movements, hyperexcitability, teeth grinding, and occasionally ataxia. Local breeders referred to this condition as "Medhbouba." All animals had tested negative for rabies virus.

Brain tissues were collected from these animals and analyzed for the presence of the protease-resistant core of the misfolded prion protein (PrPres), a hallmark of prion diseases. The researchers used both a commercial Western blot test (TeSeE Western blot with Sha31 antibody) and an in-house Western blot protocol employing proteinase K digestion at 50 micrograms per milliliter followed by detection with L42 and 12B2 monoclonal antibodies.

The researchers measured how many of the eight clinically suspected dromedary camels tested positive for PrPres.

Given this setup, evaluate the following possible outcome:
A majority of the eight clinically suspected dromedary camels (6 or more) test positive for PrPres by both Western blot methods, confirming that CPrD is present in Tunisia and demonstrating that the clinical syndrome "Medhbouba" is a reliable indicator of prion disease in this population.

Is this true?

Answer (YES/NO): YES